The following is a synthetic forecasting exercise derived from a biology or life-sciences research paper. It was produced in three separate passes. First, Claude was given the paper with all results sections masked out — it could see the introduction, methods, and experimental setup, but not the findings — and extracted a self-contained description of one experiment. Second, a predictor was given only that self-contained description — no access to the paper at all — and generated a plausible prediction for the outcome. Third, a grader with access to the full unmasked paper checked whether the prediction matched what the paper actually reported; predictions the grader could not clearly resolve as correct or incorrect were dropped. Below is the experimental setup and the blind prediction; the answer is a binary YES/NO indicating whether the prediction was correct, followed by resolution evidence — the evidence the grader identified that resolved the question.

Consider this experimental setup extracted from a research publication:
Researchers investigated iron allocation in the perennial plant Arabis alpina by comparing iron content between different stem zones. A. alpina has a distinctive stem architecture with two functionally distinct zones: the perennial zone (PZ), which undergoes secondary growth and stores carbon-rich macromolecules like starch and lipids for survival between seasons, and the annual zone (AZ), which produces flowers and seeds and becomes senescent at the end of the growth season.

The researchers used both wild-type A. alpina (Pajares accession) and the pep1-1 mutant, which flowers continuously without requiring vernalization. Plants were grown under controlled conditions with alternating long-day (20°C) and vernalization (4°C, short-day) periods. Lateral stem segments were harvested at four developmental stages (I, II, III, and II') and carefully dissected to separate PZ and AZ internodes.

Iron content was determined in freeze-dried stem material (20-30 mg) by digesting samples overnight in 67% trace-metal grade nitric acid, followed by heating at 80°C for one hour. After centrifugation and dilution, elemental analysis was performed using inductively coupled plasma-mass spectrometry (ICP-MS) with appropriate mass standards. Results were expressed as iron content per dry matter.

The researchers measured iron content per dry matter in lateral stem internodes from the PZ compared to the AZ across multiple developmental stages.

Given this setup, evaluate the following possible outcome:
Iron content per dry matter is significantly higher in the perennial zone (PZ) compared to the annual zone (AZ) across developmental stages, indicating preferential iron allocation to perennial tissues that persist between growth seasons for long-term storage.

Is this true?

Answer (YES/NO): YES